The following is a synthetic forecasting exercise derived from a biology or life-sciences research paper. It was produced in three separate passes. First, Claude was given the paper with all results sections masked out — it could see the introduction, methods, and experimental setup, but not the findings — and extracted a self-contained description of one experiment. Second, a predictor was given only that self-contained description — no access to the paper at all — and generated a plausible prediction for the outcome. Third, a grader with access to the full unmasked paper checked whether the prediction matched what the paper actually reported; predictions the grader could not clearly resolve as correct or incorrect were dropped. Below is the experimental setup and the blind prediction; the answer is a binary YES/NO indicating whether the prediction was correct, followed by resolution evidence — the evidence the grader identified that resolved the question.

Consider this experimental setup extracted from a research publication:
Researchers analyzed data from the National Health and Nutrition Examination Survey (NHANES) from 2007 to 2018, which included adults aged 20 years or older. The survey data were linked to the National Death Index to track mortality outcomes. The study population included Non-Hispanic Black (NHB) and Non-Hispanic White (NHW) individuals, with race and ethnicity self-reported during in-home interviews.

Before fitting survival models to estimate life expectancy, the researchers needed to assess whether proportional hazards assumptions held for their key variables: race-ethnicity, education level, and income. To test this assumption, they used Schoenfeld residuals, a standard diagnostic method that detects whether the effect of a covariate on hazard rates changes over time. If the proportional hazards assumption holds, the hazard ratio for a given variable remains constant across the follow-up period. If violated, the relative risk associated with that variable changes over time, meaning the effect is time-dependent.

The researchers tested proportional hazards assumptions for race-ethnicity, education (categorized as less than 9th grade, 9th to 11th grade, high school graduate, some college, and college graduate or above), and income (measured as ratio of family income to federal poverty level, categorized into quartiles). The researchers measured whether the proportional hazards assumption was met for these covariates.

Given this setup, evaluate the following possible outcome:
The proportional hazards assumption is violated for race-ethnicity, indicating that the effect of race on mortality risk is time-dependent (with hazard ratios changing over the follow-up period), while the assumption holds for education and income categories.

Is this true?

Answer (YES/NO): NO